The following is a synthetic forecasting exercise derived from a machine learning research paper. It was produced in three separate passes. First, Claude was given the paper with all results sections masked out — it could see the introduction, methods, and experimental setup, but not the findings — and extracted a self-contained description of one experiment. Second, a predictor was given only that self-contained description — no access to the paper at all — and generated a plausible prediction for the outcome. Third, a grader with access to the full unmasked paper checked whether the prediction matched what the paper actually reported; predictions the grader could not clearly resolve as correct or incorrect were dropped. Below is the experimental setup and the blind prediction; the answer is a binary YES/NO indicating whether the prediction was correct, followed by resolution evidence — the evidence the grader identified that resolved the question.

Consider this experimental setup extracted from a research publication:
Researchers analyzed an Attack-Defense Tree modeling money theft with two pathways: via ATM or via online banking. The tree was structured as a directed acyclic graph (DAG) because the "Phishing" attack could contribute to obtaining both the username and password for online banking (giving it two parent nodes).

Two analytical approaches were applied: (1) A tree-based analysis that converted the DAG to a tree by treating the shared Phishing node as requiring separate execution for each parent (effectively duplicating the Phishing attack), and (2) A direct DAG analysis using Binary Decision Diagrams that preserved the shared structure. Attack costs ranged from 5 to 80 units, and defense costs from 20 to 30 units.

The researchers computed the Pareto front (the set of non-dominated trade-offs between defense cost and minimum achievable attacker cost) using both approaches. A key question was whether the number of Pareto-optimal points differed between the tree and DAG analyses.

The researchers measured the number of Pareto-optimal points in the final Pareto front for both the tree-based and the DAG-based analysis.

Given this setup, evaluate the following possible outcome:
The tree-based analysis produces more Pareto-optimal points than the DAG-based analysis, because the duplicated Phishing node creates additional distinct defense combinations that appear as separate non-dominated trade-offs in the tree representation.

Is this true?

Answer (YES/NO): NO